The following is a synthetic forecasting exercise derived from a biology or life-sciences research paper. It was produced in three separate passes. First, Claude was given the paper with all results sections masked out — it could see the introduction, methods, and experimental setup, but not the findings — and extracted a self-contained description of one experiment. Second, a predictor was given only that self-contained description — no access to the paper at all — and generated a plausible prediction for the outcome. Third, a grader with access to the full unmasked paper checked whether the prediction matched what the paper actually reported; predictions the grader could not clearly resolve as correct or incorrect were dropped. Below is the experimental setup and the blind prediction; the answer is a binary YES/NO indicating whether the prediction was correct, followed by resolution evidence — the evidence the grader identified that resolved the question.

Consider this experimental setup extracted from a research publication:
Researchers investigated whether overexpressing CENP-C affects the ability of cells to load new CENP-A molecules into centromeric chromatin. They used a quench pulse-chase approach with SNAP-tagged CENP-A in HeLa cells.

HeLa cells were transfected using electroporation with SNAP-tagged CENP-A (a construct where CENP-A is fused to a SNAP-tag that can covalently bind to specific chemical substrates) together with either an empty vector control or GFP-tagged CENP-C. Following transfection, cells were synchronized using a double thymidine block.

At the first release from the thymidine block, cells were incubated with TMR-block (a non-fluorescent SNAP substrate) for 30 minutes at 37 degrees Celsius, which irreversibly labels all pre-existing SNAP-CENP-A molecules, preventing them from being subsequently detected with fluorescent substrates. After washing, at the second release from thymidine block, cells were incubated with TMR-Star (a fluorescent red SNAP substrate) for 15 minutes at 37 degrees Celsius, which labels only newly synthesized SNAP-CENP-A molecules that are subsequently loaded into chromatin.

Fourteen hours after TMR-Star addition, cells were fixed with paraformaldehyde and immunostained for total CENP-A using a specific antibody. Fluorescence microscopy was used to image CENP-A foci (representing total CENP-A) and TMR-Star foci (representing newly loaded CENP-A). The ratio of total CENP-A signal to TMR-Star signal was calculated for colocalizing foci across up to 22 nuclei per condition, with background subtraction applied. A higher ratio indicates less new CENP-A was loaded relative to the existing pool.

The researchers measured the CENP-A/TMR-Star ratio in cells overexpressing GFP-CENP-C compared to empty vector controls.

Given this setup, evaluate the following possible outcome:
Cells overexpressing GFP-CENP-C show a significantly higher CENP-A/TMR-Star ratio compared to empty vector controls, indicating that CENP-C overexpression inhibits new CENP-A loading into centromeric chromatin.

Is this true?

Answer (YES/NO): YES